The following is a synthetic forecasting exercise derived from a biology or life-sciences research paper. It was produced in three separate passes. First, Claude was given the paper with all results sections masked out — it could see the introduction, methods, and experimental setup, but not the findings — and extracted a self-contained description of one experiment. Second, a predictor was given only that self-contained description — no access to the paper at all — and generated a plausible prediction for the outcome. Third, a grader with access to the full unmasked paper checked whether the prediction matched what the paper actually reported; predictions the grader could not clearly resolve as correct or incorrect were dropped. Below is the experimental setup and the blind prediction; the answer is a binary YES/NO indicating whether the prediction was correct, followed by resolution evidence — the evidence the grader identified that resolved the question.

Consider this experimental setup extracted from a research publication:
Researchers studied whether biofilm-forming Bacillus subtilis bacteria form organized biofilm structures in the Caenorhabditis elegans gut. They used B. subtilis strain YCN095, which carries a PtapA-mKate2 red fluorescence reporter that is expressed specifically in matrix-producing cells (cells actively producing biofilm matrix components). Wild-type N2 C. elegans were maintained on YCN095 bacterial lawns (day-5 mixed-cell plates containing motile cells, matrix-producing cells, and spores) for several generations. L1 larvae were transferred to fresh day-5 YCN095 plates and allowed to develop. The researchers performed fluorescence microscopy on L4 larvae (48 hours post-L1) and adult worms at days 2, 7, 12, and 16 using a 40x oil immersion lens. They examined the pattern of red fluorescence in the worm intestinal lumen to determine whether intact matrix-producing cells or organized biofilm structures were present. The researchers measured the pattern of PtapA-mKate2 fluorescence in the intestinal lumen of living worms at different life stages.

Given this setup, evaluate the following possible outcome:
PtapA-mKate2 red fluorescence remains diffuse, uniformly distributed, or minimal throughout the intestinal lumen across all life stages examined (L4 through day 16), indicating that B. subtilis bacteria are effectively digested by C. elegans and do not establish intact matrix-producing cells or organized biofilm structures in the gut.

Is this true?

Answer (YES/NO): YES